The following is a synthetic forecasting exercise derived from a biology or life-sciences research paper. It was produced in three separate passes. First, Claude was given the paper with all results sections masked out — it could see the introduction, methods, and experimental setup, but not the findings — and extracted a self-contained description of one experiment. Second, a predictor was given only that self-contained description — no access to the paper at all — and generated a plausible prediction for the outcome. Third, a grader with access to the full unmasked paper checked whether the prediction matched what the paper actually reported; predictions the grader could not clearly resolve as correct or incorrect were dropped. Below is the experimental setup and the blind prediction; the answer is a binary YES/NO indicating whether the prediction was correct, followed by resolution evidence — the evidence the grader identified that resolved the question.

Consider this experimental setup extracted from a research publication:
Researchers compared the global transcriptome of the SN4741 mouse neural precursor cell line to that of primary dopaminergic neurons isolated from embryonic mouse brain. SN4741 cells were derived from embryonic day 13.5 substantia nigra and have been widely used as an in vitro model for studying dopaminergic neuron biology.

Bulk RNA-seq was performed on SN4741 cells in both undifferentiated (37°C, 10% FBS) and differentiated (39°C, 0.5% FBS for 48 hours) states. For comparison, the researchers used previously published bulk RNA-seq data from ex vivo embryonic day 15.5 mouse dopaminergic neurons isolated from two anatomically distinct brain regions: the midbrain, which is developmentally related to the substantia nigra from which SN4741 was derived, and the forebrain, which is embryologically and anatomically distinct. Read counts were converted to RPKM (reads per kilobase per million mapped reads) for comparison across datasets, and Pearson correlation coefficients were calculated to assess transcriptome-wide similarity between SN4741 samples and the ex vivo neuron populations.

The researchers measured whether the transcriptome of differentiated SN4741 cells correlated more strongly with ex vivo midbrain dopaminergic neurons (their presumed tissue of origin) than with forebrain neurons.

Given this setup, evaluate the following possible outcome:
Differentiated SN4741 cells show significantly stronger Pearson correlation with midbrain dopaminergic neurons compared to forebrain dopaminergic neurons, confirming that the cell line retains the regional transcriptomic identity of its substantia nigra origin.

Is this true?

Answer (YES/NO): NO